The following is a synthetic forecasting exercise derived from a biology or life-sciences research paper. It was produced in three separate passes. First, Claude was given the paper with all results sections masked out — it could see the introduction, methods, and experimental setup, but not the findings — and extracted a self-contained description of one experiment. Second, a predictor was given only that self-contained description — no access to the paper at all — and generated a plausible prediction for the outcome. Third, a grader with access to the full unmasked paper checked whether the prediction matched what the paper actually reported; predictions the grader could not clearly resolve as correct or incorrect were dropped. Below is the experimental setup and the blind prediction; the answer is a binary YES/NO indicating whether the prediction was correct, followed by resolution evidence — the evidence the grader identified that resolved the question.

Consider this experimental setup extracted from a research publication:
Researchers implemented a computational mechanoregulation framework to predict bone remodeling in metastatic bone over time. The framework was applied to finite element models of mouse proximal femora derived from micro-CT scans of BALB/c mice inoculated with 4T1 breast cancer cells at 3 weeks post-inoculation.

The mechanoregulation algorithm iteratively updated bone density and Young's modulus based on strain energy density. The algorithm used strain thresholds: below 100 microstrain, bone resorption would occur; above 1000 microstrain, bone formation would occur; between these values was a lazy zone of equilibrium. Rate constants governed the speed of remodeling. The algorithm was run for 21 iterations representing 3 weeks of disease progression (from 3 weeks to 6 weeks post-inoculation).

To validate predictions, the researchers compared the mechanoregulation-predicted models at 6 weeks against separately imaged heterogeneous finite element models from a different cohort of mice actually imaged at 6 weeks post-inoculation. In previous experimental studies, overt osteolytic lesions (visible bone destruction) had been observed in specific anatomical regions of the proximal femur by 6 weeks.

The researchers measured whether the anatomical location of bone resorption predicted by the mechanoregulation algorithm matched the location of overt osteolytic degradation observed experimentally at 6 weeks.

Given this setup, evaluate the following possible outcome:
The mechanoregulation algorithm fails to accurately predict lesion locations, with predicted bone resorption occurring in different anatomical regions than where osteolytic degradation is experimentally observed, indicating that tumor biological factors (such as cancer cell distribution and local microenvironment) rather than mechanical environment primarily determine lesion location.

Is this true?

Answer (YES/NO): NO